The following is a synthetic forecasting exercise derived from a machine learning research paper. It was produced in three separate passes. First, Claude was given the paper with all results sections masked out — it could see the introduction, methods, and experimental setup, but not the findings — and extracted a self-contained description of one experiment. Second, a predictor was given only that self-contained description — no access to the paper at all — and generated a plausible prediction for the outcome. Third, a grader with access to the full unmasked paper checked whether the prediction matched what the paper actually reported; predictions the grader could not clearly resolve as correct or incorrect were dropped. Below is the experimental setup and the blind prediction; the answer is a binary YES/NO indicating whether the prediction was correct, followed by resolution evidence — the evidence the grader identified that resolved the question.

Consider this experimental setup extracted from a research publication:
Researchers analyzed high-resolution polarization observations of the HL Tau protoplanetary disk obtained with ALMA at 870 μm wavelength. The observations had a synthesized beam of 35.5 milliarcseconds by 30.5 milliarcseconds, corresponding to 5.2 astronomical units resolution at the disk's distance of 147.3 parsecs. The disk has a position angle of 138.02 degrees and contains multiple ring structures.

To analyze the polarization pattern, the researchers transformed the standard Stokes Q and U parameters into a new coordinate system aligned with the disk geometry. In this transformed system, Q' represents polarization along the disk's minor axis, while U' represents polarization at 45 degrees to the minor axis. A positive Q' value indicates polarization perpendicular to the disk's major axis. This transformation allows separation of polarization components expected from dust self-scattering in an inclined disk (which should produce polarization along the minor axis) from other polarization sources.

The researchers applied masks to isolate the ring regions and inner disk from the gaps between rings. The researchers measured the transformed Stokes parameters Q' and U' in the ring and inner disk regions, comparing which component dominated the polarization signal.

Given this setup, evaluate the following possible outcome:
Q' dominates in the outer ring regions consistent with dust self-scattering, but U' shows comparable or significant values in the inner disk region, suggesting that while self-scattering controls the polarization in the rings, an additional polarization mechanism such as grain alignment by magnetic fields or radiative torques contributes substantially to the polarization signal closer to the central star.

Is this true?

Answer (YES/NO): NO